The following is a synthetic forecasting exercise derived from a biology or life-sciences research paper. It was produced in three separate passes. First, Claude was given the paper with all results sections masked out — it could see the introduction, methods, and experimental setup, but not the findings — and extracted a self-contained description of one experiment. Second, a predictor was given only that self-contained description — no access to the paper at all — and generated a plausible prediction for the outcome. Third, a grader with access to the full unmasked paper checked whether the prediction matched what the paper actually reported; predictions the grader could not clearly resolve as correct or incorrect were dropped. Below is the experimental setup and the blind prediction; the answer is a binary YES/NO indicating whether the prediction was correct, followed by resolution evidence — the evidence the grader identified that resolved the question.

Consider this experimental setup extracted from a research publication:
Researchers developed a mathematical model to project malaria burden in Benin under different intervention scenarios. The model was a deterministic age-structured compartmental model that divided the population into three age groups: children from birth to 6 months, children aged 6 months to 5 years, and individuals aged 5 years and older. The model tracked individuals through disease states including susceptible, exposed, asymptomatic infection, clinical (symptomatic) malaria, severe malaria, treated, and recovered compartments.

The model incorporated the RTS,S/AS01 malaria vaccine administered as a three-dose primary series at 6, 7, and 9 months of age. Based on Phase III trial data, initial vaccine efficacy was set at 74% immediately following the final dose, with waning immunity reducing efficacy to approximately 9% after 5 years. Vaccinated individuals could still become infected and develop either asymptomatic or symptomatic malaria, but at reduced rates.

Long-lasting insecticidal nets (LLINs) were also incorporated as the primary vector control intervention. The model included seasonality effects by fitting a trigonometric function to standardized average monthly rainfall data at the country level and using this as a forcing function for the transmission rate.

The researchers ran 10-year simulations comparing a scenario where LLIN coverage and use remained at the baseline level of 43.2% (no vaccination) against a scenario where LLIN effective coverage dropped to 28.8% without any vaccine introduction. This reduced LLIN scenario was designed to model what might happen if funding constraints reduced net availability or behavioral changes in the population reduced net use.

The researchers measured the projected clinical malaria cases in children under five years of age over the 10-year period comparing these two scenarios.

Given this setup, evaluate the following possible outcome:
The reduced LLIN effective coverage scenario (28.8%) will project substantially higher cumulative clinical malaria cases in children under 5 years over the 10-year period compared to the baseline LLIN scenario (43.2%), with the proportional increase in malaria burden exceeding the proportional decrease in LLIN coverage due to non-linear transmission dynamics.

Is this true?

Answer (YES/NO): YES